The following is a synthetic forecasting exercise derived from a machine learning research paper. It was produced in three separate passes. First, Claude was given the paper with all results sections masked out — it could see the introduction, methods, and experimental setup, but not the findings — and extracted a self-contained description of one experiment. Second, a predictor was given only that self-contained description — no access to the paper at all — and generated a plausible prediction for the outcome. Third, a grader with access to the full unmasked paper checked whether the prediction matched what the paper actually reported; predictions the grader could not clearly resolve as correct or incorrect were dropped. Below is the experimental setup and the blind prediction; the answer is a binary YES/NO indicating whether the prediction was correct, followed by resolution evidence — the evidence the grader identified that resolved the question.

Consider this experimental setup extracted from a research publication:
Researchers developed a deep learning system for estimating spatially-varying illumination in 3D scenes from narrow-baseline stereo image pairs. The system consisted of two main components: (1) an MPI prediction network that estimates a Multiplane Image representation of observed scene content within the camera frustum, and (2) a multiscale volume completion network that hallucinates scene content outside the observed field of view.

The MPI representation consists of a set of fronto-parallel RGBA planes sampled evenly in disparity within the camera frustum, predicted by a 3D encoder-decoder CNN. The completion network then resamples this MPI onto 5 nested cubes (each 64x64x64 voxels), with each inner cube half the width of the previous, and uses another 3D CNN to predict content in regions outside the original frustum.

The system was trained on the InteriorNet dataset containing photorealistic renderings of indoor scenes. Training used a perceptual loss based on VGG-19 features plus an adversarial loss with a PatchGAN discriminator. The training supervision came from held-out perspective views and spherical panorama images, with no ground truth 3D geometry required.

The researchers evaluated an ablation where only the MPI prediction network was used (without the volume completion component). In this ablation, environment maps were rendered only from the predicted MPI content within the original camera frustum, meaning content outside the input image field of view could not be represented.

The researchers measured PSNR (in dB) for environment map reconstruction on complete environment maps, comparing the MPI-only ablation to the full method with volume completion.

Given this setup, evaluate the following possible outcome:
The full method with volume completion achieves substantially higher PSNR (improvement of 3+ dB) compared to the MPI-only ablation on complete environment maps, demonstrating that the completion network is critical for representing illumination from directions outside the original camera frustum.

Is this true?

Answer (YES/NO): NO